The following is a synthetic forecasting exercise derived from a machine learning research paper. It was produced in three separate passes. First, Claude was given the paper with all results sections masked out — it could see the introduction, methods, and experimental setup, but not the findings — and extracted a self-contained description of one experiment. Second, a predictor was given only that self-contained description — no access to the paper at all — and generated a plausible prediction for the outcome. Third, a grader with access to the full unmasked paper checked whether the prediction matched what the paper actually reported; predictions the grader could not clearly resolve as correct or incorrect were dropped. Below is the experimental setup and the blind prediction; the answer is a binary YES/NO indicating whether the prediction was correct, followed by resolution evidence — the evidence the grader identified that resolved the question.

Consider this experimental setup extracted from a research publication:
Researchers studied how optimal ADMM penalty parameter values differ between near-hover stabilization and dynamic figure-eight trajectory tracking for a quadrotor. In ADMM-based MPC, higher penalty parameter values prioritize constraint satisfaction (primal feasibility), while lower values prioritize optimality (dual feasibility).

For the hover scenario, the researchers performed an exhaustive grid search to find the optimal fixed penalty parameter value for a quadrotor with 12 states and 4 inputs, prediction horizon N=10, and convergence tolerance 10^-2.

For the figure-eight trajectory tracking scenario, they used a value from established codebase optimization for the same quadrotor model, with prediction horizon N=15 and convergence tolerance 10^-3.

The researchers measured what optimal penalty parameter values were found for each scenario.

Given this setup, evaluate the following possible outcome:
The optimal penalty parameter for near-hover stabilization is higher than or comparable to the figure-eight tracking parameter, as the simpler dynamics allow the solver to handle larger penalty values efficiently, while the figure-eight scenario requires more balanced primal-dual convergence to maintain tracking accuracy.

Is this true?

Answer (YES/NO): YES